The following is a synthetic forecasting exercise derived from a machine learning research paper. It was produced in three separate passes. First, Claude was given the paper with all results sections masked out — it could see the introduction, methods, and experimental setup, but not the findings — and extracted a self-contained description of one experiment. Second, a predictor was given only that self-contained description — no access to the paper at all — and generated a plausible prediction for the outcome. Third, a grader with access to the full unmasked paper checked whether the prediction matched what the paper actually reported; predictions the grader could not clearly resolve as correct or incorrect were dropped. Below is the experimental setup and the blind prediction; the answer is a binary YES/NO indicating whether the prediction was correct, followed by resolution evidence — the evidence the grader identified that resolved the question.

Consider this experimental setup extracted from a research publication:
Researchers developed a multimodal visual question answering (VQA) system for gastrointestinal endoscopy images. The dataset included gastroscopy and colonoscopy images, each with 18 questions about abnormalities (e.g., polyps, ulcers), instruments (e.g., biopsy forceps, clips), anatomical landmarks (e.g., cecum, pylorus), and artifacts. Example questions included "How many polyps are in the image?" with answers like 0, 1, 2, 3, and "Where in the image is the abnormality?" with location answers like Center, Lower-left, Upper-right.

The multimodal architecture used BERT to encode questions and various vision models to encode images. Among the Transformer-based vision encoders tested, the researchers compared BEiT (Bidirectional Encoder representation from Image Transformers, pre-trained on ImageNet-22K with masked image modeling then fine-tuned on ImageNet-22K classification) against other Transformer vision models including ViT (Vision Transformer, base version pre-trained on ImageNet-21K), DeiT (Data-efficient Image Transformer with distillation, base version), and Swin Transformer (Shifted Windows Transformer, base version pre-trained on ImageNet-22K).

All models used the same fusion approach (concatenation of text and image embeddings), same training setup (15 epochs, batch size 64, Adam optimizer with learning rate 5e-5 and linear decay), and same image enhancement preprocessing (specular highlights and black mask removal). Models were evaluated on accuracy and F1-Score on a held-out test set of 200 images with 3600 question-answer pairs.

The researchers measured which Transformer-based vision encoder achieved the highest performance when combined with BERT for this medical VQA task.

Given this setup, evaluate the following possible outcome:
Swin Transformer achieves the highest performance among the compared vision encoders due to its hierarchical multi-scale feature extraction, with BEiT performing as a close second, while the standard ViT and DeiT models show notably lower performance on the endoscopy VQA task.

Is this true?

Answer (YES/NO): NO